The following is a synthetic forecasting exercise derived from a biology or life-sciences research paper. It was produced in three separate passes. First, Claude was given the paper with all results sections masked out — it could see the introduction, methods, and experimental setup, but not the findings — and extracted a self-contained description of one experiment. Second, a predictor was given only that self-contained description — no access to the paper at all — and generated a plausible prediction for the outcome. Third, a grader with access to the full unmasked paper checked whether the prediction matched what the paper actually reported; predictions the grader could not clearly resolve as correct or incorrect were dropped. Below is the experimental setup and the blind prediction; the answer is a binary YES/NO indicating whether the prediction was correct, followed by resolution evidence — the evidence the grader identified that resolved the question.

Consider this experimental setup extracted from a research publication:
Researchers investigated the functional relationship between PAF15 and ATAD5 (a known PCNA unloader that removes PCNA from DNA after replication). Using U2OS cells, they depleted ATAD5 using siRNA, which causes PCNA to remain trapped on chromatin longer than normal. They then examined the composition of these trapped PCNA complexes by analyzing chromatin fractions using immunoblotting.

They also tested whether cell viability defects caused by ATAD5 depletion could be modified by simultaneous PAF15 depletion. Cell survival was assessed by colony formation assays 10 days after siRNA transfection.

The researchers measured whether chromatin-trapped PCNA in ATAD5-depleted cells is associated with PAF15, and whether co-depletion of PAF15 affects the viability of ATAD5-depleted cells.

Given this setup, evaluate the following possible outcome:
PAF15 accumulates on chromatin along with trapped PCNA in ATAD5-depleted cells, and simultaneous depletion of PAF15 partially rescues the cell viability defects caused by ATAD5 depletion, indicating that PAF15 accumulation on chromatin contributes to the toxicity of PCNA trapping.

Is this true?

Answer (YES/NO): YES